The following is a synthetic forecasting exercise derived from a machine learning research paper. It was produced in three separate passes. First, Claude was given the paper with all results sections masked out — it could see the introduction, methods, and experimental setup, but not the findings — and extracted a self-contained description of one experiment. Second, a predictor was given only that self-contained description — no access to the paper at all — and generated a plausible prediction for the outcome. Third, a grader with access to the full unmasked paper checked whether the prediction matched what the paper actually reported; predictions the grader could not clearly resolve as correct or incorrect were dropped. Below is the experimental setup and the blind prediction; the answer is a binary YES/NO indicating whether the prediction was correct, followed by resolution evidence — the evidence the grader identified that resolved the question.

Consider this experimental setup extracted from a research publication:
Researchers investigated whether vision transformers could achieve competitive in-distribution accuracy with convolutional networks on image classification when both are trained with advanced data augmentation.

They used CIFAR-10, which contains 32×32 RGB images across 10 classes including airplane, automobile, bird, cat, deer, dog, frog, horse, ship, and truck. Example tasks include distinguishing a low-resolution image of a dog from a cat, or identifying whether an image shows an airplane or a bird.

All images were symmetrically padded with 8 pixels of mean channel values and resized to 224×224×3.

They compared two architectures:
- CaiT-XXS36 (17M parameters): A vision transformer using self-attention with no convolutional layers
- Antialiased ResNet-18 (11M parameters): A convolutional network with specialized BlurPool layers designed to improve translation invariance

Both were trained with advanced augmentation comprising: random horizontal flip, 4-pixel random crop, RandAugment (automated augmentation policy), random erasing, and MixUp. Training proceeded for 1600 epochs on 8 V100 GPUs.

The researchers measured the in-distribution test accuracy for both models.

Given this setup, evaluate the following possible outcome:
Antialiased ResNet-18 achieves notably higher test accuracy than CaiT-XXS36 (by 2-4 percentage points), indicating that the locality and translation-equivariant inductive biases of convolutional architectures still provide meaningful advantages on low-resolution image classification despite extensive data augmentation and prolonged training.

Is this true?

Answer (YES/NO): NO